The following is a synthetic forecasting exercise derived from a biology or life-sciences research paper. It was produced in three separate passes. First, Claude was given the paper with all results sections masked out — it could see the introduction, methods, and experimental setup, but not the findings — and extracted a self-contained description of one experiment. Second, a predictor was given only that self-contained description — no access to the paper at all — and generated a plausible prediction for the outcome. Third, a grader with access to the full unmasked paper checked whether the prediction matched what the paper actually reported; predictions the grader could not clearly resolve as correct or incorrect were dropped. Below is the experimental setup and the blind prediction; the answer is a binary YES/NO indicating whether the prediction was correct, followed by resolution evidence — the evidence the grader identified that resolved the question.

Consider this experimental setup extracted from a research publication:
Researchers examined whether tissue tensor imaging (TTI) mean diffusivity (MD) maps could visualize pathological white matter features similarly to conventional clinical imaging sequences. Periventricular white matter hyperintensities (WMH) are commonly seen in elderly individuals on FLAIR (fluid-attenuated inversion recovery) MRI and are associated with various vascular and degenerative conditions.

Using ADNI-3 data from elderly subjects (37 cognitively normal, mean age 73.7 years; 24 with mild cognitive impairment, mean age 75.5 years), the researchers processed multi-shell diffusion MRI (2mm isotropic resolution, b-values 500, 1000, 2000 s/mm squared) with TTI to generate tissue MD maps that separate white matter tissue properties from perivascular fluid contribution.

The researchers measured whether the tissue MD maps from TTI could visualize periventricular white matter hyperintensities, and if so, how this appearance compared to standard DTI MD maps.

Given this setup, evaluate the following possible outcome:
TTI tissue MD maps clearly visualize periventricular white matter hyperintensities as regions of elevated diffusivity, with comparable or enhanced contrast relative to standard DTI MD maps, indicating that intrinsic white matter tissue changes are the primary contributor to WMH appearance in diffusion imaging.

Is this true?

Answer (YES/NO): YES